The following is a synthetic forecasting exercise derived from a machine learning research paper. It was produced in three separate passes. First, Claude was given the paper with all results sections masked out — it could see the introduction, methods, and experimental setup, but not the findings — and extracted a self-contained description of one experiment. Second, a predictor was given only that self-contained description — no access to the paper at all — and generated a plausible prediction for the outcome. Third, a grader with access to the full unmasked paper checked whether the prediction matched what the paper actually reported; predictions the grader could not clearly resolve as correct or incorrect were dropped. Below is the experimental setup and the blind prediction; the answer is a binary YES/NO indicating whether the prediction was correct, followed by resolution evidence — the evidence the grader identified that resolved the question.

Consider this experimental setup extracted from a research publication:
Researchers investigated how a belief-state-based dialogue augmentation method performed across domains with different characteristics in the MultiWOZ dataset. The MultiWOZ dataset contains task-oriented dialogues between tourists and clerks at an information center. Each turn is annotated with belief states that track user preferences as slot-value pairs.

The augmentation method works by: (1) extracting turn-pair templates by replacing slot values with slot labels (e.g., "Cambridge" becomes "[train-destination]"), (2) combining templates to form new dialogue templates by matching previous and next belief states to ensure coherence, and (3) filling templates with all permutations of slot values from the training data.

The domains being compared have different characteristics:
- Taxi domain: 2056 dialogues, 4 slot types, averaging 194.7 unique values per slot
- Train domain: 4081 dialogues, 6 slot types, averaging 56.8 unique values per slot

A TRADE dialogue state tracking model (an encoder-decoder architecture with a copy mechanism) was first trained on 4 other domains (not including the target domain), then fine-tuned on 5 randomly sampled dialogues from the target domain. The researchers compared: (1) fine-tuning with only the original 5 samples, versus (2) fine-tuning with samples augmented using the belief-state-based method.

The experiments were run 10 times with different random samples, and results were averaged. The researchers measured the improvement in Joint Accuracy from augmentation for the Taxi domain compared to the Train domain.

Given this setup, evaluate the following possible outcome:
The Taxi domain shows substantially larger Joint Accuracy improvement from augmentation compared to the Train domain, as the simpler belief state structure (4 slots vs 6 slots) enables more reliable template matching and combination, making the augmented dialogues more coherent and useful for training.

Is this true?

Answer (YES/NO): NO